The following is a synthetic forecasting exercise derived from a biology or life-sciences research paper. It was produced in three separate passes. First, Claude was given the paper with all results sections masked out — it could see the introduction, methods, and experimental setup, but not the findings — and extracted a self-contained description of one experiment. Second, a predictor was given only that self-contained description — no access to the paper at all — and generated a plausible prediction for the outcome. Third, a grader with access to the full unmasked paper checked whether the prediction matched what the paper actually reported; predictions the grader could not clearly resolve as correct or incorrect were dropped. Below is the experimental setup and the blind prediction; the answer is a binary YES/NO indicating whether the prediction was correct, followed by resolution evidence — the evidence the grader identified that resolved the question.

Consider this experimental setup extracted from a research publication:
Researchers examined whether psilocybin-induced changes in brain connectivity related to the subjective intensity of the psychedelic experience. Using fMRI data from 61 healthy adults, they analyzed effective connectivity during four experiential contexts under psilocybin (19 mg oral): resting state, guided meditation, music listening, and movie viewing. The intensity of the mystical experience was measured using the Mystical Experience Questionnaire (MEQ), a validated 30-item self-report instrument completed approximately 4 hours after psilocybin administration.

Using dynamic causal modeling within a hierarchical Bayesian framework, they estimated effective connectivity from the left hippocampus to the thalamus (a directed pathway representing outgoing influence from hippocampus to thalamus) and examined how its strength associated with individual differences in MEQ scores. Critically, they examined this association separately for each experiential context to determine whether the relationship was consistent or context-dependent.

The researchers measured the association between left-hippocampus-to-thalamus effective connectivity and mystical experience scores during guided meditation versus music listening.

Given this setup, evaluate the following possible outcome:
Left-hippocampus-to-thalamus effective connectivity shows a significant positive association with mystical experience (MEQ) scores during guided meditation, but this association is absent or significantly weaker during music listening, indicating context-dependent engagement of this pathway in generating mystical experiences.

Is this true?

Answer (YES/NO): NO